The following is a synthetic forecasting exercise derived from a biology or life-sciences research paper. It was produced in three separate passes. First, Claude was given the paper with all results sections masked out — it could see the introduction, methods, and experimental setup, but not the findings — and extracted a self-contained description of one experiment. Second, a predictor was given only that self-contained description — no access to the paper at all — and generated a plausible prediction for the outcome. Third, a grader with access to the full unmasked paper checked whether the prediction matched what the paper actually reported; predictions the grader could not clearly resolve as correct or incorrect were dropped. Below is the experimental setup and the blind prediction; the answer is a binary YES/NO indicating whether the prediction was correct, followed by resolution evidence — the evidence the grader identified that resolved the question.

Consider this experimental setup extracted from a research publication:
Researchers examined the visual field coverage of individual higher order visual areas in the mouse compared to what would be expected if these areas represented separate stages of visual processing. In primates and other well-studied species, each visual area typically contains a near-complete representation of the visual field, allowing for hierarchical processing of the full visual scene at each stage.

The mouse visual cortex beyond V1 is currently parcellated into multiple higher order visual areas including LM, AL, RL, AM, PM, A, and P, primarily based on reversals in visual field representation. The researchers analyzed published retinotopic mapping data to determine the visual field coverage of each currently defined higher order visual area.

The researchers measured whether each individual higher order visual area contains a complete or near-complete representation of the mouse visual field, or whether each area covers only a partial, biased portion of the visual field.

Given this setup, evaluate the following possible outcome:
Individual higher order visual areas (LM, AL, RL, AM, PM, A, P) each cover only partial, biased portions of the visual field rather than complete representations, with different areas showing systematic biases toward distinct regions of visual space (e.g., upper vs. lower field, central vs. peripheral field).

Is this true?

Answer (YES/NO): YES